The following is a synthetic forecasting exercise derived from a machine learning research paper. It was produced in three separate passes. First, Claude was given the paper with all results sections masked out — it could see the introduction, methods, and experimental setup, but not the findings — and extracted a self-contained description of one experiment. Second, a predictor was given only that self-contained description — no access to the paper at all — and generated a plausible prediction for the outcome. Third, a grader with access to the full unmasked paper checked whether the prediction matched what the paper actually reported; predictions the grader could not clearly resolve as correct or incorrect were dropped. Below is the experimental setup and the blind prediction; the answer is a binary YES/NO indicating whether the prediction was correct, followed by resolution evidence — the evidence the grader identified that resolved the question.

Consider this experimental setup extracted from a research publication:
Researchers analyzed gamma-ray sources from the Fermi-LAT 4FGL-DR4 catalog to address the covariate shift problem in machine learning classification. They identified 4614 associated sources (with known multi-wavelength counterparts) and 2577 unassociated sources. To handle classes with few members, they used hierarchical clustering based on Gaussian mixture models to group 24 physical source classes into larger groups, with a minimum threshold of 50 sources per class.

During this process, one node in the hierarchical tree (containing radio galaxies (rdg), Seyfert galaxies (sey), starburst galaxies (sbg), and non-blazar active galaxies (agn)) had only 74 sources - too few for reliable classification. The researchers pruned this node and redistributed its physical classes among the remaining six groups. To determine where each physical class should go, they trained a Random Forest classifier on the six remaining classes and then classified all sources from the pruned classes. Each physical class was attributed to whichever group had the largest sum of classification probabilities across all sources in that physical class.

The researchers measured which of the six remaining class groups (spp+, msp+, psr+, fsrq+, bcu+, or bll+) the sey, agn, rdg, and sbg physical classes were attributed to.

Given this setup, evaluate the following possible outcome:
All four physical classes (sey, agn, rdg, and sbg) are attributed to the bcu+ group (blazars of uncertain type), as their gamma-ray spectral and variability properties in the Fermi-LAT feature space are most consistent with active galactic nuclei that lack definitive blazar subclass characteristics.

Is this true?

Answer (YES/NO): NO